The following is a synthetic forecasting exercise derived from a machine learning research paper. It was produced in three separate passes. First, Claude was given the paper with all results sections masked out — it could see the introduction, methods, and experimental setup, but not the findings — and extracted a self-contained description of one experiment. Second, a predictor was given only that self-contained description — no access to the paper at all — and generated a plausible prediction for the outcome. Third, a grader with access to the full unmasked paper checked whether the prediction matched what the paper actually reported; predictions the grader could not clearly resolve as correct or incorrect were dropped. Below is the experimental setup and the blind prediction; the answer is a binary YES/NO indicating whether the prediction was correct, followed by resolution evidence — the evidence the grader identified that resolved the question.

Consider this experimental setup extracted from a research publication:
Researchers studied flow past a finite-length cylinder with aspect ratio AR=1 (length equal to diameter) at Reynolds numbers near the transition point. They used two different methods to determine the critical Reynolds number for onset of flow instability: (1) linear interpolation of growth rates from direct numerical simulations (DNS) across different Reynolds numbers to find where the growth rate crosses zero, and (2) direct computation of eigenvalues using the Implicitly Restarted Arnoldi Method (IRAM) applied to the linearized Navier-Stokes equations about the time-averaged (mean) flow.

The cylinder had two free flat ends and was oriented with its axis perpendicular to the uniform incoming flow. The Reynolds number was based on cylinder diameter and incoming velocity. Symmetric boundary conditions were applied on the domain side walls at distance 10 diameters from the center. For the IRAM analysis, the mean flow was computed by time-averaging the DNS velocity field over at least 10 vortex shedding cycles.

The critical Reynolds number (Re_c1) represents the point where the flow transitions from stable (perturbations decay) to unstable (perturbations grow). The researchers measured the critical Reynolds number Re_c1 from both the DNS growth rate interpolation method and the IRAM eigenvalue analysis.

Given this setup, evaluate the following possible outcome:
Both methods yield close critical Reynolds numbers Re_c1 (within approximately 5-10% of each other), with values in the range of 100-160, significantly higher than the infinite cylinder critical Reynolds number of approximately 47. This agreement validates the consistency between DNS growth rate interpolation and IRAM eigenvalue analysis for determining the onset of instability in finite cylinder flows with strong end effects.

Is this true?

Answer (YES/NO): NO